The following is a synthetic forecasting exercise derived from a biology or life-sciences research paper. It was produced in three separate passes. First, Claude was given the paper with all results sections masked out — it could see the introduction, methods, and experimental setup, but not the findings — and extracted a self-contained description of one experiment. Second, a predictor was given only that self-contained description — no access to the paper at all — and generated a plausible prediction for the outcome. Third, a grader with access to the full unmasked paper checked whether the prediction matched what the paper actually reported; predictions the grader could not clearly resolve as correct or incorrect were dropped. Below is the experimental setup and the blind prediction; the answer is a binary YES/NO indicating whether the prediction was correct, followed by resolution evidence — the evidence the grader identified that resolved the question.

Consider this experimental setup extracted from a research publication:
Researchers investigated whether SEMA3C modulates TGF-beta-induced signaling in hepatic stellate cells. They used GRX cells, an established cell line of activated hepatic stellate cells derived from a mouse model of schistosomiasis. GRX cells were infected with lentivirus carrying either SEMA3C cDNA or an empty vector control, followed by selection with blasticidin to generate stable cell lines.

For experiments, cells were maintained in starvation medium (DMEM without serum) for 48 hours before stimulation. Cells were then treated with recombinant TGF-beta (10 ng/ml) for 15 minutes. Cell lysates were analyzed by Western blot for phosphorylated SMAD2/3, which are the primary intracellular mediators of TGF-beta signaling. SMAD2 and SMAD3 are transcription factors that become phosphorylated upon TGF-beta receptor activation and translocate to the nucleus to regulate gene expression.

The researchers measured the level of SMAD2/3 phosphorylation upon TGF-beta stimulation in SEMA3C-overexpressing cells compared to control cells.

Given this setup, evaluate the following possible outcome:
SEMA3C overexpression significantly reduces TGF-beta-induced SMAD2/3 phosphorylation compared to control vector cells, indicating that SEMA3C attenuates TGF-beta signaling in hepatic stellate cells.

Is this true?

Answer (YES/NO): NO